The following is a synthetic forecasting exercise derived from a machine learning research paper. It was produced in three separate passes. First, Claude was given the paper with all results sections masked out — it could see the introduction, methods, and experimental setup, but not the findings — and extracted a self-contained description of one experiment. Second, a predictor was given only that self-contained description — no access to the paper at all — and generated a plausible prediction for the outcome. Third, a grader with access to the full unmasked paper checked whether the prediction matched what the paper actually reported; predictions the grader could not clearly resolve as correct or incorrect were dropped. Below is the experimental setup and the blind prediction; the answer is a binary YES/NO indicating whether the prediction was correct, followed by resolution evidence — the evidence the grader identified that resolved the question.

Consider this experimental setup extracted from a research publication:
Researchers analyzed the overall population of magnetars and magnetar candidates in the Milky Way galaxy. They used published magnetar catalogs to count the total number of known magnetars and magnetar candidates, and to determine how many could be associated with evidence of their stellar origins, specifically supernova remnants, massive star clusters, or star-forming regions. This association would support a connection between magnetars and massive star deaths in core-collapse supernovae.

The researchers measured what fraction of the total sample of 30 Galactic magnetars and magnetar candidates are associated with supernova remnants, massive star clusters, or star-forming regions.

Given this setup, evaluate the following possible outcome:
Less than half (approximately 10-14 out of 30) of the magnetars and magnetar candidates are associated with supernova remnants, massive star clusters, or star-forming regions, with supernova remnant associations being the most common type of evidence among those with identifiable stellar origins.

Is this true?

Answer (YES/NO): NO